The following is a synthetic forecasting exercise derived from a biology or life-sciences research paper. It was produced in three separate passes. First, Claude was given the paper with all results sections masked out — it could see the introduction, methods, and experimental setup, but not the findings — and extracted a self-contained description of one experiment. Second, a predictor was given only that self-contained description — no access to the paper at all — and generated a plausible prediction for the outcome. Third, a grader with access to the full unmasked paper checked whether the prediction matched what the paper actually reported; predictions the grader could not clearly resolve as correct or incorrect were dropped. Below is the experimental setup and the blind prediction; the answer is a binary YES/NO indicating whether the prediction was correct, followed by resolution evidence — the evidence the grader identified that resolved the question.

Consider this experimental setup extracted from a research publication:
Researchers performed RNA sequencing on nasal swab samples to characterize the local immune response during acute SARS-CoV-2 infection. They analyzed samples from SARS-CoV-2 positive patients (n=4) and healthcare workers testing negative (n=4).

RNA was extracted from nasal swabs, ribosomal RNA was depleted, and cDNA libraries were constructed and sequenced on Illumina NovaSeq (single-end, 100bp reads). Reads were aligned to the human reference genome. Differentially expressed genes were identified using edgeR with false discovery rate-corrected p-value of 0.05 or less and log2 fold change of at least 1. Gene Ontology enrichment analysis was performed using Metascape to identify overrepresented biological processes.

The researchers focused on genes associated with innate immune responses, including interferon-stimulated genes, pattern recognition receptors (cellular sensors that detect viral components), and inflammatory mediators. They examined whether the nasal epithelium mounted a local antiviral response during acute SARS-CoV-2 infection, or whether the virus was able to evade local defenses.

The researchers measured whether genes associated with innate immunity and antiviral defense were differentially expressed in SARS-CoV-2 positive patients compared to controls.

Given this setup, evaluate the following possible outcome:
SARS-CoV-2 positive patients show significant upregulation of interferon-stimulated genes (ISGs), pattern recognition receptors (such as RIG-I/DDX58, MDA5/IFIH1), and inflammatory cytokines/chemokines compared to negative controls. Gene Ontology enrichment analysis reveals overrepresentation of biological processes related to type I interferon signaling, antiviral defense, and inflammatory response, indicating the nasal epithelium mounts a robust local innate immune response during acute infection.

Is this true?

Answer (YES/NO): YES